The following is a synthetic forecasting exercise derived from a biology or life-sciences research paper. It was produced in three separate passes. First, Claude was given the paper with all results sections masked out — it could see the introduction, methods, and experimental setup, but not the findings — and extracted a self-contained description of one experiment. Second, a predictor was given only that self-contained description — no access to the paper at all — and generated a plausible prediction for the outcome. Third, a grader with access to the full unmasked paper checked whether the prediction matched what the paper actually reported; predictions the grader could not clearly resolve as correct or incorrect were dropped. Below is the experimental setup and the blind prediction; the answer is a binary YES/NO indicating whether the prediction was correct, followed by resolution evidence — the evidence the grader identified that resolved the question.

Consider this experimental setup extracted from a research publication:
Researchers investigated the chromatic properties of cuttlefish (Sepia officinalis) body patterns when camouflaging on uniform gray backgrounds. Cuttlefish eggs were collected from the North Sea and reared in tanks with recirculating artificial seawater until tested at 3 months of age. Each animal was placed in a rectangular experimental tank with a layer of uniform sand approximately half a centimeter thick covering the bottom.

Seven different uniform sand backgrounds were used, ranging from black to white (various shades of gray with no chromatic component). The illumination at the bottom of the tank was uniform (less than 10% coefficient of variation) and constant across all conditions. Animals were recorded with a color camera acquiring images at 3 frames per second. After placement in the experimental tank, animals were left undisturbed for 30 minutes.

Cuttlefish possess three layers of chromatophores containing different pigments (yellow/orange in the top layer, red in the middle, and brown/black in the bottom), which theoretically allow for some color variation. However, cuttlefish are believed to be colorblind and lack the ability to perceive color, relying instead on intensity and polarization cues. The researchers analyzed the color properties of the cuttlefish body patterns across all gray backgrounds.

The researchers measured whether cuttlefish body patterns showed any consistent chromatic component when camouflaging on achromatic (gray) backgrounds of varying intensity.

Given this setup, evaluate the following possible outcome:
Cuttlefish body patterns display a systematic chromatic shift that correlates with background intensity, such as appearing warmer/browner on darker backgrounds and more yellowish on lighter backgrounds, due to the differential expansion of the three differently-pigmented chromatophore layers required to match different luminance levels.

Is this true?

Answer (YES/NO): NO